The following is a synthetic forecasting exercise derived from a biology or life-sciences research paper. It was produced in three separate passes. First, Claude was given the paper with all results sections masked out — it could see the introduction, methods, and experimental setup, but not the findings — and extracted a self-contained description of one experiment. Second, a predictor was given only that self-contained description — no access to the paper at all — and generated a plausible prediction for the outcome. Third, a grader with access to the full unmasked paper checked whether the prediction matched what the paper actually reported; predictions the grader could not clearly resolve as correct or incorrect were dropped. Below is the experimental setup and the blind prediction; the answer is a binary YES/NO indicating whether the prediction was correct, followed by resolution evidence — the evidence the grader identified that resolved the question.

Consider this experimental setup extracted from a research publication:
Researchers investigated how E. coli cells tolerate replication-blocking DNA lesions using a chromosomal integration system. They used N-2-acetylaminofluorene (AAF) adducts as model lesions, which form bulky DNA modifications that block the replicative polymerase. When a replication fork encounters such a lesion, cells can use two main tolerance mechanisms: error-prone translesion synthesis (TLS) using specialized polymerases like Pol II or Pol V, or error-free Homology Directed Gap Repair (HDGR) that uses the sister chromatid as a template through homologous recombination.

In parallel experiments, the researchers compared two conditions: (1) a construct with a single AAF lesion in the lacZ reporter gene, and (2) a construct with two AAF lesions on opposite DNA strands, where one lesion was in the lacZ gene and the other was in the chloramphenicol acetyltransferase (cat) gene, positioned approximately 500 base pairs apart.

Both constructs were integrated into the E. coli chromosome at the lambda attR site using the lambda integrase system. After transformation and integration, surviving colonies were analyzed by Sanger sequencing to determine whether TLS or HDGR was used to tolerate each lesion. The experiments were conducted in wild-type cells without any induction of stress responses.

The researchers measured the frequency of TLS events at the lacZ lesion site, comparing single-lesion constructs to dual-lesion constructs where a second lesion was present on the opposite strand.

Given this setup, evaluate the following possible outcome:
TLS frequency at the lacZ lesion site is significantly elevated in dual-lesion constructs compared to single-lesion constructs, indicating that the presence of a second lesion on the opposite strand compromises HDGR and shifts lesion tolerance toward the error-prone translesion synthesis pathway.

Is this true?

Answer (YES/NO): YES